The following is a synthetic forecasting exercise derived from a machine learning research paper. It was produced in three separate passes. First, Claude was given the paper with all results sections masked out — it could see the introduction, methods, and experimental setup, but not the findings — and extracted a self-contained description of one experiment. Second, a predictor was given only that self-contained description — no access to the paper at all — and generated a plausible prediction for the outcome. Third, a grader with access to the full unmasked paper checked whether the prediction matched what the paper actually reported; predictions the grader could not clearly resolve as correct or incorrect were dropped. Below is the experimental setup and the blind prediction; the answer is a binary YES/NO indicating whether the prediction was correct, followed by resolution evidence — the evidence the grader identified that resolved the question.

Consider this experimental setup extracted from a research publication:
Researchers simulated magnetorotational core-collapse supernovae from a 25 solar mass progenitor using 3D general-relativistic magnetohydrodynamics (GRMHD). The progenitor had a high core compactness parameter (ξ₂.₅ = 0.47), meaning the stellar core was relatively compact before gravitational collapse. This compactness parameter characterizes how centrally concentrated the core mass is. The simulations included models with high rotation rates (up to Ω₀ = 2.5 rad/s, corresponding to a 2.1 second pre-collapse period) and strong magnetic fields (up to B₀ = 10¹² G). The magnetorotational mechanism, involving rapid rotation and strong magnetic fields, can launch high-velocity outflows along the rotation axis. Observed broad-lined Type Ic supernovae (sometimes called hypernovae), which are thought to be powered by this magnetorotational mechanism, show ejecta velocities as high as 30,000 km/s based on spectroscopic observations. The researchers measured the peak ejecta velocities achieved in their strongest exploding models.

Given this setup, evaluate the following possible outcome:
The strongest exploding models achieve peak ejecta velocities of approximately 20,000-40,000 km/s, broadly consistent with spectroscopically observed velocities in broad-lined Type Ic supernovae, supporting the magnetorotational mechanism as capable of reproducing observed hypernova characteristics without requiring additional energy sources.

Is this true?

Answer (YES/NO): NO